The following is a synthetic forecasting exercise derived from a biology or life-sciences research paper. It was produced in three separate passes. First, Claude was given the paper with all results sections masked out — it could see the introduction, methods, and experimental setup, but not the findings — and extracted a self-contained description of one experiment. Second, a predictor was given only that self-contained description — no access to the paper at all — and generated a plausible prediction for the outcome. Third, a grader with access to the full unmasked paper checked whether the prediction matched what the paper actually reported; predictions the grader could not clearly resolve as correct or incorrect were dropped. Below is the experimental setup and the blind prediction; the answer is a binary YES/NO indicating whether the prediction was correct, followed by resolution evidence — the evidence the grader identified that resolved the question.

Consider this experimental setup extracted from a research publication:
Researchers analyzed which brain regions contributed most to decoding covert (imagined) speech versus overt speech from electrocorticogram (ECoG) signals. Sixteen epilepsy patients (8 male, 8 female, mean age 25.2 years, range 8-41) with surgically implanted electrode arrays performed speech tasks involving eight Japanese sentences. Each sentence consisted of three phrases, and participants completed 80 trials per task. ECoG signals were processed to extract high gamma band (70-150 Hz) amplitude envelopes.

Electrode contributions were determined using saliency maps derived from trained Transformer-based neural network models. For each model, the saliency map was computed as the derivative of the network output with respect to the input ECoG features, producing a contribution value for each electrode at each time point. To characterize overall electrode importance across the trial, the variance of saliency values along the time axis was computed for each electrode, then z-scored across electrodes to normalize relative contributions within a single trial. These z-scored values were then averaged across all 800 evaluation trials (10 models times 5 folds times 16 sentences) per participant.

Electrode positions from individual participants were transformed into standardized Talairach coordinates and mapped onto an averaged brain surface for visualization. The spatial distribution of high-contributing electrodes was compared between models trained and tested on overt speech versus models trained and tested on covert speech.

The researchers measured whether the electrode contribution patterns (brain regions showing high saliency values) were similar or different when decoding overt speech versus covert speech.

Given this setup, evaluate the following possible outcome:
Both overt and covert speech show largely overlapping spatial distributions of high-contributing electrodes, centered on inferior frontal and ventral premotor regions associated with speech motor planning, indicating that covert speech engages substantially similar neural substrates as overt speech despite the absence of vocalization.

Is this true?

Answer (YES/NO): NO